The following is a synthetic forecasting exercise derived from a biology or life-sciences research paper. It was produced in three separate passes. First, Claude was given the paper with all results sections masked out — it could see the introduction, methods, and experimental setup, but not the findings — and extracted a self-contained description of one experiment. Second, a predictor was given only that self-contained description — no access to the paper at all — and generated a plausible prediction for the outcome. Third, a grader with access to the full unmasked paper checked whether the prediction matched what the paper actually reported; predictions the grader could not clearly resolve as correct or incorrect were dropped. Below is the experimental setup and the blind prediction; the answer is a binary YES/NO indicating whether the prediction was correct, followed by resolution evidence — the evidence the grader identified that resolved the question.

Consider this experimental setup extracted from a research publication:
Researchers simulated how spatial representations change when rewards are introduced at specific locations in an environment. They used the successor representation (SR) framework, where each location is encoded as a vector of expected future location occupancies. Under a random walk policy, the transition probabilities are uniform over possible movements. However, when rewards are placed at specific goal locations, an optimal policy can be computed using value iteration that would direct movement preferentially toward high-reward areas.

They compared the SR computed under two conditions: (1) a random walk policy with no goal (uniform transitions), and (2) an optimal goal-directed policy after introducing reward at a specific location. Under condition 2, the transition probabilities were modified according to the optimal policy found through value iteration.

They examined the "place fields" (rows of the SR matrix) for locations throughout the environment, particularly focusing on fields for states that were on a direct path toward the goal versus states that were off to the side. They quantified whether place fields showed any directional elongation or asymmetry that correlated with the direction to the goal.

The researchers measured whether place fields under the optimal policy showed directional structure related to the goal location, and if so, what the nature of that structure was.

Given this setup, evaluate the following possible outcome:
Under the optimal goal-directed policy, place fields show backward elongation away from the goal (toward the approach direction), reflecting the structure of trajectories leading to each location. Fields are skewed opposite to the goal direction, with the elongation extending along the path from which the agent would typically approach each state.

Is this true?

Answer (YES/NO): YES